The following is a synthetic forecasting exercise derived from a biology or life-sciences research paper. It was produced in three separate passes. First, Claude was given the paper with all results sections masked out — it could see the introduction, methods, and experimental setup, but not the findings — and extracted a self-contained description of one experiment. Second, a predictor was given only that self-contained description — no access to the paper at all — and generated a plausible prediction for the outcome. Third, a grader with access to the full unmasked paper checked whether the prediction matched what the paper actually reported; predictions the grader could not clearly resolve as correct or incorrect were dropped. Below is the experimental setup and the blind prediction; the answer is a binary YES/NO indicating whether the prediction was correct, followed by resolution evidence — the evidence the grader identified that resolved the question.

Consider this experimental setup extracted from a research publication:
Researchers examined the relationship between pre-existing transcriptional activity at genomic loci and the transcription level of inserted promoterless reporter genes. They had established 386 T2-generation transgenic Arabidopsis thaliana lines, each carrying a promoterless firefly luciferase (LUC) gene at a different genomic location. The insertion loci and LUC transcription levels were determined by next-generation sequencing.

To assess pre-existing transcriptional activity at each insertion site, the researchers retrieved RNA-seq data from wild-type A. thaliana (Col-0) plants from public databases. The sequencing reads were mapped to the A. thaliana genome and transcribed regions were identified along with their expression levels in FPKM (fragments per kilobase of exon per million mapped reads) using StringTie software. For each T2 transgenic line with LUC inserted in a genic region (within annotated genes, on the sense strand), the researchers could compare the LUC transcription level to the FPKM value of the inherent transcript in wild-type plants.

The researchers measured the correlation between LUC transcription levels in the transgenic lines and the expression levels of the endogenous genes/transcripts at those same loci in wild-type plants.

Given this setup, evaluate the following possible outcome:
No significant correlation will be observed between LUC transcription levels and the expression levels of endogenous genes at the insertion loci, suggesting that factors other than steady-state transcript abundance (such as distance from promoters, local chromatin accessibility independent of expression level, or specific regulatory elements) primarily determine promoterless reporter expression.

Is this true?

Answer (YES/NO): YES